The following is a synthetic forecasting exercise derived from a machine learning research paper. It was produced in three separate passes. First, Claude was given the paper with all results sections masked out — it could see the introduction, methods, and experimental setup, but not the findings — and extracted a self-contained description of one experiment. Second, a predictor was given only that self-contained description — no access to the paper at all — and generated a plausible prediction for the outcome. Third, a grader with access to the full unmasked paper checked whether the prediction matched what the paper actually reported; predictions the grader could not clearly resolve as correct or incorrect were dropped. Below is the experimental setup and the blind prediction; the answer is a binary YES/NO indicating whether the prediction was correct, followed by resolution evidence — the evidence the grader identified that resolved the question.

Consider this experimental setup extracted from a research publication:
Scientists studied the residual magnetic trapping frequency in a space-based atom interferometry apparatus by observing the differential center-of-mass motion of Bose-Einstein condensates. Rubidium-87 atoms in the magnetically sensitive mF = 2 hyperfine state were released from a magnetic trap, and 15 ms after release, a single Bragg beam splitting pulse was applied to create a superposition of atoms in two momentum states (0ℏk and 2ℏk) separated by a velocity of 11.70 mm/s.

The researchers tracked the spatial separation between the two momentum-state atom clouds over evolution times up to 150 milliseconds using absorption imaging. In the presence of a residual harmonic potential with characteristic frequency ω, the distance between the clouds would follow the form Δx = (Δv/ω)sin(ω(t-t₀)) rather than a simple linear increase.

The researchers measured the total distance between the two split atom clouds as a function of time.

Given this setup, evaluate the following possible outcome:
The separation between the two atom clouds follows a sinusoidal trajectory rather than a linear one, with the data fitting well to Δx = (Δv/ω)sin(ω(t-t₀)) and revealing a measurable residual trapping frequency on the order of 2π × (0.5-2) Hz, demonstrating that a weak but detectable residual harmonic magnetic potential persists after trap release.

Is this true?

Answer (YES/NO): YES